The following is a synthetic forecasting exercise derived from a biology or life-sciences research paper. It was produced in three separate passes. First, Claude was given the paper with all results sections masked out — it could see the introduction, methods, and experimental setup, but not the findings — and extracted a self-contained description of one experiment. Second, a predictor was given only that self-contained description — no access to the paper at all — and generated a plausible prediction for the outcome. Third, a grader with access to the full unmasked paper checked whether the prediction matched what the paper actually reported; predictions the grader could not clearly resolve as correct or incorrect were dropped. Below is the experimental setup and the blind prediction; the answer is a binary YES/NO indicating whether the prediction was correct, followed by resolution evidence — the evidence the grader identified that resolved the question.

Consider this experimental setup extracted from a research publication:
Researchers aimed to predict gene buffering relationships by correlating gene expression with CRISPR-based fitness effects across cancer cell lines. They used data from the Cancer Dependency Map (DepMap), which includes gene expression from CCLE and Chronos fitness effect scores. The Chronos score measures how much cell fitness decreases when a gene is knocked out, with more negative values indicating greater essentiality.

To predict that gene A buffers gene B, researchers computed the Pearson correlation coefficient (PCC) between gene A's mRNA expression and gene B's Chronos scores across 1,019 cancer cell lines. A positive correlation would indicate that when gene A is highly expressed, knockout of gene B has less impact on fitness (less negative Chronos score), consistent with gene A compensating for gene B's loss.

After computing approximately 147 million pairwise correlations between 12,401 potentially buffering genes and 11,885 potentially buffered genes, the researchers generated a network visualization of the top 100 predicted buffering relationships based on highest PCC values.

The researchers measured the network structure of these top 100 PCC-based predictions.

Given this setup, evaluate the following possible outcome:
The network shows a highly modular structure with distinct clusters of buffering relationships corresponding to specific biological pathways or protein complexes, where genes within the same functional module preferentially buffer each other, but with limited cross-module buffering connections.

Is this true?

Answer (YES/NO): NO